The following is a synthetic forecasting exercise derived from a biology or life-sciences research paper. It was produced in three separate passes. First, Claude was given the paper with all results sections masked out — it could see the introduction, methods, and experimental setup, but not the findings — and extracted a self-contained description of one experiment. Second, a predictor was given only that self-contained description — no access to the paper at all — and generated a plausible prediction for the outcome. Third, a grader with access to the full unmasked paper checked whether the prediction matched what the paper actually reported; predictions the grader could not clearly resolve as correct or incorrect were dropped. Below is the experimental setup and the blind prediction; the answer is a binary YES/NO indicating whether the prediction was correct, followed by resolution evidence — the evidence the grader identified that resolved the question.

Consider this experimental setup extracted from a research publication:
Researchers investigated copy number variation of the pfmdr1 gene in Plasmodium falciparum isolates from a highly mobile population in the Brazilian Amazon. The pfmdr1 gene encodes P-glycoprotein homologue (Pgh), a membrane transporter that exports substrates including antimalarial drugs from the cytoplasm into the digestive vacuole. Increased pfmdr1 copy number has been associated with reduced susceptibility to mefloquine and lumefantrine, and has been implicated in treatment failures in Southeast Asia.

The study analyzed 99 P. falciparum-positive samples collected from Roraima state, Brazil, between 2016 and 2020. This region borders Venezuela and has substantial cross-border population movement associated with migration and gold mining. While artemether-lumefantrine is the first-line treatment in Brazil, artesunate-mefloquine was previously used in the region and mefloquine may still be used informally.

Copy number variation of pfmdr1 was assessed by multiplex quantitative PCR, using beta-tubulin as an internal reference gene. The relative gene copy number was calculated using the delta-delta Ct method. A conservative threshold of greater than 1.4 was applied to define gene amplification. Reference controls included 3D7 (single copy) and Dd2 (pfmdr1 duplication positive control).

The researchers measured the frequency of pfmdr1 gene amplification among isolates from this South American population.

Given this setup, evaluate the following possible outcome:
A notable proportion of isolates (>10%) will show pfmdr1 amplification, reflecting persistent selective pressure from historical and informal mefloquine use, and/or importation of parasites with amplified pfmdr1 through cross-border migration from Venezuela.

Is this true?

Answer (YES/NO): NO